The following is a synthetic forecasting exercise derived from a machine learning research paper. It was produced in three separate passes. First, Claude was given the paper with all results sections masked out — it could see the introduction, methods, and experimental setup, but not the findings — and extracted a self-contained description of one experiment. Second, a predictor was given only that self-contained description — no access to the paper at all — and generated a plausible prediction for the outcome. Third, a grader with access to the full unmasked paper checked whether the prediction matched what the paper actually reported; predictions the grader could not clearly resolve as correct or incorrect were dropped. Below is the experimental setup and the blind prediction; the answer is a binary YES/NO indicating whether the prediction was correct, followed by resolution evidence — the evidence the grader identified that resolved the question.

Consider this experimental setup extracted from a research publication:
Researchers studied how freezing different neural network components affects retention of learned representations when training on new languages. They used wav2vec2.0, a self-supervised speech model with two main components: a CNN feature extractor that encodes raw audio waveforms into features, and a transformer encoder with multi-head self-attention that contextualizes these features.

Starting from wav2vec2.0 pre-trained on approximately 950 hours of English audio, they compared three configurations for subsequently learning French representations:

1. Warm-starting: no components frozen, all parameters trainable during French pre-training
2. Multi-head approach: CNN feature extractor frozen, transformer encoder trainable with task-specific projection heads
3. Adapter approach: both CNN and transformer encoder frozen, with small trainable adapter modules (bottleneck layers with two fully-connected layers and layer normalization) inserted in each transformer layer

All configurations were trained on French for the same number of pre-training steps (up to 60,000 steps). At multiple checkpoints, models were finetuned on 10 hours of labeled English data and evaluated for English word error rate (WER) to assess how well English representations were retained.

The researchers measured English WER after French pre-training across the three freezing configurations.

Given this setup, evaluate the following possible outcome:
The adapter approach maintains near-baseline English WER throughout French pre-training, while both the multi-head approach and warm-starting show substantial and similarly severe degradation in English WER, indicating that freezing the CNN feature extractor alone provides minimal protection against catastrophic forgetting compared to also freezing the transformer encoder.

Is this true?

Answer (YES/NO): NO